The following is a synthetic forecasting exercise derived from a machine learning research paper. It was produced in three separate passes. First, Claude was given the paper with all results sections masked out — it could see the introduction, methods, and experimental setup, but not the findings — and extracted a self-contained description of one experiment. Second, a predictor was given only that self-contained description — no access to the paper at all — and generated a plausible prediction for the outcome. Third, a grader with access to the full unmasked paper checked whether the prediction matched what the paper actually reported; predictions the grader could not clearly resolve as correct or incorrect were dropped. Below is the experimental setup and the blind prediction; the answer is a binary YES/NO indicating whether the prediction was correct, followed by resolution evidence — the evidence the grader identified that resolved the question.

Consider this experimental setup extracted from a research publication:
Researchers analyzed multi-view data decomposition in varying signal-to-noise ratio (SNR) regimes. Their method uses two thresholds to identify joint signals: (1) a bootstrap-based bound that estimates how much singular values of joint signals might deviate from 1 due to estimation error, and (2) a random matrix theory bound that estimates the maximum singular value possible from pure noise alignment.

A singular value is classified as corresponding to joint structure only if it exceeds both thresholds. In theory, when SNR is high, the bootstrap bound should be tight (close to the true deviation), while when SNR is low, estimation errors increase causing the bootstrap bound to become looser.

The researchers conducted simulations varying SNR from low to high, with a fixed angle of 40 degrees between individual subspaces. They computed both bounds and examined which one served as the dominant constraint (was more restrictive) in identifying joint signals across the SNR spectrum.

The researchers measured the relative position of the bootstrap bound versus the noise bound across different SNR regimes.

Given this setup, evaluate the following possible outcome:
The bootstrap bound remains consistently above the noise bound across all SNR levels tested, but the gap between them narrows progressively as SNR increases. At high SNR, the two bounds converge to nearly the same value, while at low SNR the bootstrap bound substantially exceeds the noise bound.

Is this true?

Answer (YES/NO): NO